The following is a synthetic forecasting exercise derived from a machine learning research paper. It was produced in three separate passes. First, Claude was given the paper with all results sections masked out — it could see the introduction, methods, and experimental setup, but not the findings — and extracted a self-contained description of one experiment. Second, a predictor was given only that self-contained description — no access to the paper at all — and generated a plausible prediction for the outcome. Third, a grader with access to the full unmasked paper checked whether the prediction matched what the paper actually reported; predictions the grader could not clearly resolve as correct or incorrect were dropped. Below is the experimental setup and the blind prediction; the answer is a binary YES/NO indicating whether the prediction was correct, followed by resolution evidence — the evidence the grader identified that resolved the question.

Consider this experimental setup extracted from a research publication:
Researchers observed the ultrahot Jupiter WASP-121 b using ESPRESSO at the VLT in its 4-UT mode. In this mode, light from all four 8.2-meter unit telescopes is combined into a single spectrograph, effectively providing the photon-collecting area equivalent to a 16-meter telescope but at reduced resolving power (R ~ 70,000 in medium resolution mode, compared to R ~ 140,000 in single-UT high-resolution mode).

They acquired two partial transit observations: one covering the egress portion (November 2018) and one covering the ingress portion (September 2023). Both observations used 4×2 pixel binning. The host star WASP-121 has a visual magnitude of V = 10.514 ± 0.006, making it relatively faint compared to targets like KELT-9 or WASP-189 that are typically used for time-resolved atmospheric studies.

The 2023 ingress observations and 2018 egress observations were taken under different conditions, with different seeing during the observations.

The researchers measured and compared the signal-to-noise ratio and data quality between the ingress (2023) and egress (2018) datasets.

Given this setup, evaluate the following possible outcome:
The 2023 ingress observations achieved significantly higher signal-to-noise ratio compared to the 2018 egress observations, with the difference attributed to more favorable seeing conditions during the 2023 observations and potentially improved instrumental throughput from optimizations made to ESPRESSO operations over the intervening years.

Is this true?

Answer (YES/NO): YES